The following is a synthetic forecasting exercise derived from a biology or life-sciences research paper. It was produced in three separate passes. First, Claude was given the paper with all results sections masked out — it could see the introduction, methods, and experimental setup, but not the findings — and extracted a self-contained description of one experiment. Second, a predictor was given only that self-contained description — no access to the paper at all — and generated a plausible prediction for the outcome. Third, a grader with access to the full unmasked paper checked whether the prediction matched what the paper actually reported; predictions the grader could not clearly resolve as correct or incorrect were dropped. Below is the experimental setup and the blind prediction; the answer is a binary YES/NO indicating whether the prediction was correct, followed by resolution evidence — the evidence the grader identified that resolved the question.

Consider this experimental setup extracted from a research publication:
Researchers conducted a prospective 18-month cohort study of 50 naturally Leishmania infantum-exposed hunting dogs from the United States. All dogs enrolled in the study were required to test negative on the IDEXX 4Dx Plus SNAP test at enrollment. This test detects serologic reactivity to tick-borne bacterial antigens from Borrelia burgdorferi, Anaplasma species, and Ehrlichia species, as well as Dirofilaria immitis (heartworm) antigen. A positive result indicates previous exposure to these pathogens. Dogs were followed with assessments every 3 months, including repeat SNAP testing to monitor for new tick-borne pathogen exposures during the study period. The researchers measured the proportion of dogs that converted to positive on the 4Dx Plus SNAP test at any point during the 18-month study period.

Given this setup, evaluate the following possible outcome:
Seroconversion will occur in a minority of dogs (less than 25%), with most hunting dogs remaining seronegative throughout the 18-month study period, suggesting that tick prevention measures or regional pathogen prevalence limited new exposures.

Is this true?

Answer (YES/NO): NO